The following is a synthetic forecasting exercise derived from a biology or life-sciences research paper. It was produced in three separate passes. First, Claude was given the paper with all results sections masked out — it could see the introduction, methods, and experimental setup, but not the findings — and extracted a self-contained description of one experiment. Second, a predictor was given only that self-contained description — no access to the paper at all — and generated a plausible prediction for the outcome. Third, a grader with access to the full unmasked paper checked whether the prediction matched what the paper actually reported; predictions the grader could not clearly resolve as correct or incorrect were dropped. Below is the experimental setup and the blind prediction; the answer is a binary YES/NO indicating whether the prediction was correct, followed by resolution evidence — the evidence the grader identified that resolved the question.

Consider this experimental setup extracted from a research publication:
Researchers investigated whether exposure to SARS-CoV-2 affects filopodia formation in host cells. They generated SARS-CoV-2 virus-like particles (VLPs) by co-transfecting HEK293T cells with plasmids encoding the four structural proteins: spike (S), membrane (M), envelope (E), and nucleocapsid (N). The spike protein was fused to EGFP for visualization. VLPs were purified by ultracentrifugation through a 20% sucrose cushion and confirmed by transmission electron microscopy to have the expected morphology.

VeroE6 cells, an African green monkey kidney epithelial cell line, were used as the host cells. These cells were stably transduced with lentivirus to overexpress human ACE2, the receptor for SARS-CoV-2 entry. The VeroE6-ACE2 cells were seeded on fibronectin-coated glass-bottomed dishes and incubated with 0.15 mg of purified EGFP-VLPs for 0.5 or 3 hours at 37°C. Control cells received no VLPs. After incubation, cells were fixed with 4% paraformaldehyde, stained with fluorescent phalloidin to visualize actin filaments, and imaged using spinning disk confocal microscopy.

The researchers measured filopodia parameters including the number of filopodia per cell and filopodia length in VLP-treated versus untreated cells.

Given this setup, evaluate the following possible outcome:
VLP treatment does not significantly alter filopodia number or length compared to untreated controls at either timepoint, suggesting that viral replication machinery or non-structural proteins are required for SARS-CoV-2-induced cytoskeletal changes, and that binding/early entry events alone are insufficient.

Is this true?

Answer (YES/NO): NO